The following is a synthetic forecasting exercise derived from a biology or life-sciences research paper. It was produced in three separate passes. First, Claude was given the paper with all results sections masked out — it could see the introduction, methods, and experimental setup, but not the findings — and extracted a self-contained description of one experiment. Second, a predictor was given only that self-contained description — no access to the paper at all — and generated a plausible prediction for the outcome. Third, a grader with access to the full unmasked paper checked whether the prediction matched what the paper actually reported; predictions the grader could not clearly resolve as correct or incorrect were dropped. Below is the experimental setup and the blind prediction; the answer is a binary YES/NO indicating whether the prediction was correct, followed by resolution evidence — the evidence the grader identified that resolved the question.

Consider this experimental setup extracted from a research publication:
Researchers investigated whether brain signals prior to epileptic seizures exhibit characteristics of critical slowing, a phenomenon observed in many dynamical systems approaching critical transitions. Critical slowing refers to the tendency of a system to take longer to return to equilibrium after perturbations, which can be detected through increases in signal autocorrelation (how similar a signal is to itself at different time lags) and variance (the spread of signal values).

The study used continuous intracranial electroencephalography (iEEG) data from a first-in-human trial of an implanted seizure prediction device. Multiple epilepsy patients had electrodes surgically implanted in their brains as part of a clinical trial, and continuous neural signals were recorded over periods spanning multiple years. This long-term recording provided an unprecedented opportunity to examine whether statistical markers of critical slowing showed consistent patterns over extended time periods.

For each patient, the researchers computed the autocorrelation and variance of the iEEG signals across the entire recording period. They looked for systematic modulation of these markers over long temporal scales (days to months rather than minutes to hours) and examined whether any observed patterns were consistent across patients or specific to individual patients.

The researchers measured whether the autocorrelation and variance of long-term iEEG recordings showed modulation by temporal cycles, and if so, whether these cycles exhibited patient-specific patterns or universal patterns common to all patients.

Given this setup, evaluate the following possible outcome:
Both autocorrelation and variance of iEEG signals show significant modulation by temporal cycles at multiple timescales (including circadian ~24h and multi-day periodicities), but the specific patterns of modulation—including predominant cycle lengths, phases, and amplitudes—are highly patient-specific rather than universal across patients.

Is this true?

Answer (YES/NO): YES